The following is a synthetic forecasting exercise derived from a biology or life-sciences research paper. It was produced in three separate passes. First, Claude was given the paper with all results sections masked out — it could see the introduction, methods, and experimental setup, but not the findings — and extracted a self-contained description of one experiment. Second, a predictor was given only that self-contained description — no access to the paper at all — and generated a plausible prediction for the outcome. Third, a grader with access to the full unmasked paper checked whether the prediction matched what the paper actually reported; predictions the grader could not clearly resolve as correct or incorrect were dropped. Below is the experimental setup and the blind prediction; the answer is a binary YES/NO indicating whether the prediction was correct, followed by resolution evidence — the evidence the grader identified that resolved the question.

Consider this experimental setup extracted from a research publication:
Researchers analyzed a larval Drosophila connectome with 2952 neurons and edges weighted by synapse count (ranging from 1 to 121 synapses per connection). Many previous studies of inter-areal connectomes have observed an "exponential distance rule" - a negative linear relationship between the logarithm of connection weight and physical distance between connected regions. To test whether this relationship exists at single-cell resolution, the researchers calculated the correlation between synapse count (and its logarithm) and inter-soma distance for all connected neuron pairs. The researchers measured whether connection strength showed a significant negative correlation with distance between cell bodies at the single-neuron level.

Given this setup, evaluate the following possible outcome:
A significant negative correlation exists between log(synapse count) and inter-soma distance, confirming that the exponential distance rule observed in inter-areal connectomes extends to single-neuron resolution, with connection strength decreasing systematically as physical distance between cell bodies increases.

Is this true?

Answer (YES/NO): NO